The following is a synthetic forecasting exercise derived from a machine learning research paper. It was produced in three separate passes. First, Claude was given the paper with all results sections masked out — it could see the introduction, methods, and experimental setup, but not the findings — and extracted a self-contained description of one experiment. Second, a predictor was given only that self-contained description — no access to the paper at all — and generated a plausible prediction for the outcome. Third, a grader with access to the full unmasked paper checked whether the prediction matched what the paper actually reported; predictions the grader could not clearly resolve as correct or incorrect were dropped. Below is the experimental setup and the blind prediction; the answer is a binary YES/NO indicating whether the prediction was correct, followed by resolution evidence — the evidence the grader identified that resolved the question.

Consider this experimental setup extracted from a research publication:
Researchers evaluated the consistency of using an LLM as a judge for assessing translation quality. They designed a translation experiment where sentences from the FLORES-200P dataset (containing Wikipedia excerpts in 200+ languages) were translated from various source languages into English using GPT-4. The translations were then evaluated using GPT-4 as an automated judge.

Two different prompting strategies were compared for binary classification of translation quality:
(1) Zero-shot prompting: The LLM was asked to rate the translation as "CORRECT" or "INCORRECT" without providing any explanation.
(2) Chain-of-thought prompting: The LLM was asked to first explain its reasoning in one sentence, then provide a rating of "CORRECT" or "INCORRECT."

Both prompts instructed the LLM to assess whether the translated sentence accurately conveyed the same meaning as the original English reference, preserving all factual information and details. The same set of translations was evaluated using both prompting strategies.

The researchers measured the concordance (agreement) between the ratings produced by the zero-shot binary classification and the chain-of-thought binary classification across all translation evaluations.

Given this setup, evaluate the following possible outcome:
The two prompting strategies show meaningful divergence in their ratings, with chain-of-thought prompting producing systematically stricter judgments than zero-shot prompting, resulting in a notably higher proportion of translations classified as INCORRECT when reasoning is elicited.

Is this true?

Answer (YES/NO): NO